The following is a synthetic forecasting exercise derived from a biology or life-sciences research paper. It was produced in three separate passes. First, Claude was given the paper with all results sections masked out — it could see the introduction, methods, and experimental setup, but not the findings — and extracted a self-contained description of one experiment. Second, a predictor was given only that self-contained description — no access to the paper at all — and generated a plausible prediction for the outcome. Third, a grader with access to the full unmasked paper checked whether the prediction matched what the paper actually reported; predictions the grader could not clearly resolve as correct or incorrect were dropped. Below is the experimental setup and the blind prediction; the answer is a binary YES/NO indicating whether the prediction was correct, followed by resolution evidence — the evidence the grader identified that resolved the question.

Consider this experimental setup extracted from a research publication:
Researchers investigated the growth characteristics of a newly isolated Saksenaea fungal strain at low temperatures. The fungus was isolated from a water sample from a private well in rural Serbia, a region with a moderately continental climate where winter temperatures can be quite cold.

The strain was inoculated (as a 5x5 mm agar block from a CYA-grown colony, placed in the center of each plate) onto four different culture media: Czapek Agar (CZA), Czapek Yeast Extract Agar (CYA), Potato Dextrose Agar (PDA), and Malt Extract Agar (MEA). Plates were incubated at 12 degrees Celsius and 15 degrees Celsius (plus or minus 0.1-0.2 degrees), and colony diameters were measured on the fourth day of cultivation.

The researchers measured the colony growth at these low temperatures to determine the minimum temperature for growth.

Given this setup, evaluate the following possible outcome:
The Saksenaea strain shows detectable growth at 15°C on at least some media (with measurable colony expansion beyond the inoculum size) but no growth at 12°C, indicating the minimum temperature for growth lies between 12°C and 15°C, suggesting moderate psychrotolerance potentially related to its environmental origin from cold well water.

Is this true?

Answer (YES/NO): NO